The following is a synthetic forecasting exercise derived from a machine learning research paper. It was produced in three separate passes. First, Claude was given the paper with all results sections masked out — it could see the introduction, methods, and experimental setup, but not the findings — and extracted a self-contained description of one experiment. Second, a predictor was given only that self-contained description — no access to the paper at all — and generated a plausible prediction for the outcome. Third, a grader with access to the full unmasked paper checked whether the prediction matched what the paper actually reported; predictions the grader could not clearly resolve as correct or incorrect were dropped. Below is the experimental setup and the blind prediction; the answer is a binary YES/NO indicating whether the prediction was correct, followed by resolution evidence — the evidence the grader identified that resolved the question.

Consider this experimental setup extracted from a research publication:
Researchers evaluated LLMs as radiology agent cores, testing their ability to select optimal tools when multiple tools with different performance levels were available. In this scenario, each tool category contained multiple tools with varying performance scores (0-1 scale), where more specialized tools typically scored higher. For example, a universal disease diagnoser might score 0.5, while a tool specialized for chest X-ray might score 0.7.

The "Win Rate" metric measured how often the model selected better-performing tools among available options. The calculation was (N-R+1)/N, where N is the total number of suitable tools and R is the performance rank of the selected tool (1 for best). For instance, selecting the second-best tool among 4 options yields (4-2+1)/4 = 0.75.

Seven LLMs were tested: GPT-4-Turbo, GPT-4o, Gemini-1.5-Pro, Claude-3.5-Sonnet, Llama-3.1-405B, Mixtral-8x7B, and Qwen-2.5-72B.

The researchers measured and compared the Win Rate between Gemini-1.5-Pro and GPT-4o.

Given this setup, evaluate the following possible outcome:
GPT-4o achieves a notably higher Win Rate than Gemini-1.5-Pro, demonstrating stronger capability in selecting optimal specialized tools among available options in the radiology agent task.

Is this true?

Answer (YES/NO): NO